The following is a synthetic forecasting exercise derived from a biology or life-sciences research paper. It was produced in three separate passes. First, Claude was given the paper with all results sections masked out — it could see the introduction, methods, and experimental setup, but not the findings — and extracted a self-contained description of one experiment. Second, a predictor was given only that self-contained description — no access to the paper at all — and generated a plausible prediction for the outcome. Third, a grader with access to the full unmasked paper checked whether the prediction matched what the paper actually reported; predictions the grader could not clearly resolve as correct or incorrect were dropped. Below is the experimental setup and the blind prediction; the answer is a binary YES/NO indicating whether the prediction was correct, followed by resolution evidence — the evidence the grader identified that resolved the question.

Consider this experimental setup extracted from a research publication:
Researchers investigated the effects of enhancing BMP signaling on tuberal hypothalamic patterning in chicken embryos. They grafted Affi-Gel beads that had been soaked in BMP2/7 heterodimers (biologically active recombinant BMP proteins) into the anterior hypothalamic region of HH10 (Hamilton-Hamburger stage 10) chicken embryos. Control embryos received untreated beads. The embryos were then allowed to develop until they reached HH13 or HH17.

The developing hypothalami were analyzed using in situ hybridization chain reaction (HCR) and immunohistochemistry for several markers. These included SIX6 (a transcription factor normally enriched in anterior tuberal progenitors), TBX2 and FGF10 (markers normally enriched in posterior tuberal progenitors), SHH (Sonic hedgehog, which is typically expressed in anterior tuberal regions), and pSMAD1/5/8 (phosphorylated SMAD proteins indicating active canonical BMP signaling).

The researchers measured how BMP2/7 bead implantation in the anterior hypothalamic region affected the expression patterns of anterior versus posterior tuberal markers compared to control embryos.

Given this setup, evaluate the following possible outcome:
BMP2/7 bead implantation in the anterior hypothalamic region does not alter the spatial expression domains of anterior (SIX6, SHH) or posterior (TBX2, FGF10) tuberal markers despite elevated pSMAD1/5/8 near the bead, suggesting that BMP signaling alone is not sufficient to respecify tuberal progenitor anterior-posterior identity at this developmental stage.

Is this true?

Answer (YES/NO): NO